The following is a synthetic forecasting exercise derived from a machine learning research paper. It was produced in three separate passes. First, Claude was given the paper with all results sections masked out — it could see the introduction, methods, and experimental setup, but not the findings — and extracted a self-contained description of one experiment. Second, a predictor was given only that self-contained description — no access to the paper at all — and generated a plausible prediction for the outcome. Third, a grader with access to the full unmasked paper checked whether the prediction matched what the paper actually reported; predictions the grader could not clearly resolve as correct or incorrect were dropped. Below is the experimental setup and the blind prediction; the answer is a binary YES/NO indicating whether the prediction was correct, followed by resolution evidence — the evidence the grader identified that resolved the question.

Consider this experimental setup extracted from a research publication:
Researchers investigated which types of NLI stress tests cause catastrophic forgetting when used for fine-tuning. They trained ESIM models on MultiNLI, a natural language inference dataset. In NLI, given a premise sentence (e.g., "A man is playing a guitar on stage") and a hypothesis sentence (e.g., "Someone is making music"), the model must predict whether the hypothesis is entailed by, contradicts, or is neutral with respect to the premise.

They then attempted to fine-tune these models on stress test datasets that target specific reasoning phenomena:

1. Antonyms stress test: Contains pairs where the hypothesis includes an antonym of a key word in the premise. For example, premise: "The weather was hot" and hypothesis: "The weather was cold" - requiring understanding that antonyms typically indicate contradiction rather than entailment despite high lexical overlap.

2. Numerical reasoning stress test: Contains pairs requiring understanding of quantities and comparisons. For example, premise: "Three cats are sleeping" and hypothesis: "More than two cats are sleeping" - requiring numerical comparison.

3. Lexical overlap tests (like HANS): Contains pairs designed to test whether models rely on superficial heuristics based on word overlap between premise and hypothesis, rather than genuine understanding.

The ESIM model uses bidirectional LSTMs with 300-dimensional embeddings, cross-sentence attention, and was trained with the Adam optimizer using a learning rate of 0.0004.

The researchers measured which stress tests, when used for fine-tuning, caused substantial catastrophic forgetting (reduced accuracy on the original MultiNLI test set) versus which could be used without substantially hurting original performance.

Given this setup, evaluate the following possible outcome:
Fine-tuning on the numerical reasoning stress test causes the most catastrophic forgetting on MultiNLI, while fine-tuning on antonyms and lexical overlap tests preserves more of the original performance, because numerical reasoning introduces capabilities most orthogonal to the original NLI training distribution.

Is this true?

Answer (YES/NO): NO